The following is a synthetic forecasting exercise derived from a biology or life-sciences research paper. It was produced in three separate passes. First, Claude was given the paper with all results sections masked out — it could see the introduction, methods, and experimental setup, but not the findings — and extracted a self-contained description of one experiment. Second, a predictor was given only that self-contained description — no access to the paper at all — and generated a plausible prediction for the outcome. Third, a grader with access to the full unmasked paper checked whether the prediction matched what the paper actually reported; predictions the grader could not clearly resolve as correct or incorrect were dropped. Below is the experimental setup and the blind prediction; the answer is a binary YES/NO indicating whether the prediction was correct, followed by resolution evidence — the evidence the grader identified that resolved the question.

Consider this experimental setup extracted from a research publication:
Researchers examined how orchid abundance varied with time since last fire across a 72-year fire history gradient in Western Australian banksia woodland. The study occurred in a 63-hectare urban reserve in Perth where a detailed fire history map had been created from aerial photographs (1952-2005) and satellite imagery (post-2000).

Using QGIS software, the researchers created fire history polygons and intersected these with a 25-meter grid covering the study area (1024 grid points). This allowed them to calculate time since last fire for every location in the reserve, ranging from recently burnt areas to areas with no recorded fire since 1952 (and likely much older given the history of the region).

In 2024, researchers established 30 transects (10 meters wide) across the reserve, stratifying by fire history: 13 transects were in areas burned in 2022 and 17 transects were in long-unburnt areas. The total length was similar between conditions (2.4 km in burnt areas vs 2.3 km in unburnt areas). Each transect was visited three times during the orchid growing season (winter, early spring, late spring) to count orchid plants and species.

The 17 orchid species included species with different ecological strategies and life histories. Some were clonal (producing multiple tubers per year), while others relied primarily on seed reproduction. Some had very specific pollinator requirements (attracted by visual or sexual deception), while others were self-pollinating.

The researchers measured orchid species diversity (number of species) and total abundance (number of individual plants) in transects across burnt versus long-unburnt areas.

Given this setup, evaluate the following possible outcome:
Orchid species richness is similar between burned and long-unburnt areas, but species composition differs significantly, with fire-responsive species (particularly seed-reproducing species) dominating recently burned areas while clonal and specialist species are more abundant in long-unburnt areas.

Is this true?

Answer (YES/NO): NO